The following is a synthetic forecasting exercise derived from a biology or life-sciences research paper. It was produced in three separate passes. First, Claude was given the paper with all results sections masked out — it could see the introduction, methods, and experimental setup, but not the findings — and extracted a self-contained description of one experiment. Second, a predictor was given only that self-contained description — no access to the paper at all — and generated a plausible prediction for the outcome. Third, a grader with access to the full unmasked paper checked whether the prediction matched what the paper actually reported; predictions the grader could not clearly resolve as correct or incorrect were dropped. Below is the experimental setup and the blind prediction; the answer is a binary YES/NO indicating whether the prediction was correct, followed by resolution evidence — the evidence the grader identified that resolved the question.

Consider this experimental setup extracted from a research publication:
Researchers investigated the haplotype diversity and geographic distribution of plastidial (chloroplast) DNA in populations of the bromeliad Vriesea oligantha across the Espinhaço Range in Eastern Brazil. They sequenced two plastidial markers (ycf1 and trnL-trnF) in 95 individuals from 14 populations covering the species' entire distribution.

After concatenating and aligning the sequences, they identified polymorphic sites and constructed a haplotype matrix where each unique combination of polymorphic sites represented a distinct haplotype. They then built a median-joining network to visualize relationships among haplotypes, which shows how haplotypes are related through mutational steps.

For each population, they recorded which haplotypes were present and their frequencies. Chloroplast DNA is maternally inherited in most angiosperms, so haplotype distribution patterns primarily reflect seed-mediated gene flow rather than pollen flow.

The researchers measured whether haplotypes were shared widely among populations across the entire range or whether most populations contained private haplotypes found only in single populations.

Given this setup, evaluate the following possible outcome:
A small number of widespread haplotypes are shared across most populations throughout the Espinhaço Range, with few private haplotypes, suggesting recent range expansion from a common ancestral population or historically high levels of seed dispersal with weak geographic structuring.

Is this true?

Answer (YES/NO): NO